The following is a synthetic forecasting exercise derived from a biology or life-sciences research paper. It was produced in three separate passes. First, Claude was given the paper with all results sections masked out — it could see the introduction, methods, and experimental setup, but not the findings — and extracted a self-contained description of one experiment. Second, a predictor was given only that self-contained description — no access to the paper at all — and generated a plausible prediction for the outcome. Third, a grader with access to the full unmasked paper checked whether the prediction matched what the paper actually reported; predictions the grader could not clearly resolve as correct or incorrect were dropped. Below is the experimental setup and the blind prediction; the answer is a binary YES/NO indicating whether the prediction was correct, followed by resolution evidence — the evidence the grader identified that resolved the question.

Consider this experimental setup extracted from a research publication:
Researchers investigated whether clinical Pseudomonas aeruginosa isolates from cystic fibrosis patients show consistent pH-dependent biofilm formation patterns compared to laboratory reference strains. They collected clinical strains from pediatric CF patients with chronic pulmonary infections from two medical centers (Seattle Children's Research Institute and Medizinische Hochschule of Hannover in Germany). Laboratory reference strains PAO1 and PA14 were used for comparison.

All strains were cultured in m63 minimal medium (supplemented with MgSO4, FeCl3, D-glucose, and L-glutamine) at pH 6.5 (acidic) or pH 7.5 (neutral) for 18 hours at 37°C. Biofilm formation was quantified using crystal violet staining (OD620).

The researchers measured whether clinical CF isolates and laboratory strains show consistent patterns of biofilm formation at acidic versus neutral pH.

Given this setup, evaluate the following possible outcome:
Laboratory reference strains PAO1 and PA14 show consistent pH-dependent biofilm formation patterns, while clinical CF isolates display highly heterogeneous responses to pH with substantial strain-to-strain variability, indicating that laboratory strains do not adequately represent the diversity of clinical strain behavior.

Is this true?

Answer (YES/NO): NO